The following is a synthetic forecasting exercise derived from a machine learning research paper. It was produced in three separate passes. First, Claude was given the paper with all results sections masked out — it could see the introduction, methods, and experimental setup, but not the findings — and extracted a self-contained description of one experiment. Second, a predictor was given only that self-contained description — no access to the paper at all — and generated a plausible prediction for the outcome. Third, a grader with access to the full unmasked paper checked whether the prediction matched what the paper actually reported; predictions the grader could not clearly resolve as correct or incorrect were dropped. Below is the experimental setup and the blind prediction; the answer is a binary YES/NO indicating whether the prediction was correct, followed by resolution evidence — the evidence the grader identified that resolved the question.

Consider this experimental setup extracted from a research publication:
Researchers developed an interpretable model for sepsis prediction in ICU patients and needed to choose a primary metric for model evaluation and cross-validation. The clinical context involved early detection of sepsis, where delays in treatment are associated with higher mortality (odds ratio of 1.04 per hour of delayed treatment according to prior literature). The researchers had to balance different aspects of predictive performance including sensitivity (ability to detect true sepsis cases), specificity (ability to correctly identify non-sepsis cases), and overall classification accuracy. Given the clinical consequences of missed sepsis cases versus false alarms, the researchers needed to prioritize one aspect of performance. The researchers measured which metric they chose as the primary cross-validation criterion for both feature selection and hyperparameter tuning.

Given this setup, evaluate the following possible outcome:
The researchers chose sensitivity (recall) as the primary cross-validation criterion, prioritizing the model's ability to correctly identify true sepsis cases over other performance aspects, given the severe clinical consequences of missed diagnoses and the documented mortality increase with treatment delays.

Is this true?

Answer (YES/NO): YES